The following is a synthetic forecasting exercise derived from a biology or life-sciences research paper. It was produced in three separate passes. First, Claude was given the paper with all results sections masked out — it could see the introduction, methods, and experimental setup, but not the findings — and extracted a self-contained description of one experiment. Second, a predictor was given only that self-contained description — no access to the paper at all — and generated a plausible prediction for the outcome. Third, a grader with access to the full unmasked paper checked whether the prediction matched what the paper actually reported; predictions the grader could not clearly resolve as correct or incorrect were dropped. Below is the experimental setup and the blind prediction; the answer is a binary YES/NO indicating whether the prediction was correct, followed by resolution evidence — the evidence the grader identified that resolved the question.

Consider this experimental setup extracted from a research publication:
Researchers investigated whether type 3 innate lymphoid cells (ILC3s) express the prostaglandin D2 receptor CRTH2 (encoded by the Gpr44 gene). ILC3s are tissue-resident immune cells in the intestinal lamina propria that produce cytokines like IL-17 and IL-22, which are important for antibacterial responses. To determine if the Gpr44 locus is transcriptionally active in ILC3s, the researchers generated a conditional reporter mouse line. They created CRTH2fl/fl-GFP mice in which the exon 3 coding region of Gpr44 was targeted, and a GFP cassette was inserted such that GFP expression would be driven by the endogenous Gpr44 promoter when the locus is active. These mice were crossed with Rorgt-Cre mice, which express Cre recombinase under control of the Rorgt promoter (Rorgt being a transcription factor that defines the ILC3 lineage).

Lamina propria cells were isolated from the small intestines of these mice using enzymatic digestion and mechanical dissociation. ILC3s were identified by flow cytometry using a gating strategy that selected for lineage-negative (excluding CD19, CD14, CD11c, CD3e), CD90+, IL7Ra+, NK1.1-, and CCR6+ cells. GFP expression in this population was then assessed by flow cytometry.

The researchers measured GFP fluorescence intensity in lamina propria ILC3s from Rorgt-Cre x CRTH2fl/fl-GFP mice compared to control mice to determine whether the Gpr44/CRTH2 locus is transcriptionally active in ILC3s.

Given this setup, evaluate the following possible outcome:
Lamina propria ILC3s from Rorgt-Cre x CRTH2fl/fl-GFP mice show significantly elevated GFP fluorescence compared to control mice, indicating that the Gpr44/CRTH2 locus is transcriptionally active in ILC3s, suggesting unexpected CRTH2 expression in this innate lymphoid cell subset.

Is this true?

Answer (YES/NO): NO